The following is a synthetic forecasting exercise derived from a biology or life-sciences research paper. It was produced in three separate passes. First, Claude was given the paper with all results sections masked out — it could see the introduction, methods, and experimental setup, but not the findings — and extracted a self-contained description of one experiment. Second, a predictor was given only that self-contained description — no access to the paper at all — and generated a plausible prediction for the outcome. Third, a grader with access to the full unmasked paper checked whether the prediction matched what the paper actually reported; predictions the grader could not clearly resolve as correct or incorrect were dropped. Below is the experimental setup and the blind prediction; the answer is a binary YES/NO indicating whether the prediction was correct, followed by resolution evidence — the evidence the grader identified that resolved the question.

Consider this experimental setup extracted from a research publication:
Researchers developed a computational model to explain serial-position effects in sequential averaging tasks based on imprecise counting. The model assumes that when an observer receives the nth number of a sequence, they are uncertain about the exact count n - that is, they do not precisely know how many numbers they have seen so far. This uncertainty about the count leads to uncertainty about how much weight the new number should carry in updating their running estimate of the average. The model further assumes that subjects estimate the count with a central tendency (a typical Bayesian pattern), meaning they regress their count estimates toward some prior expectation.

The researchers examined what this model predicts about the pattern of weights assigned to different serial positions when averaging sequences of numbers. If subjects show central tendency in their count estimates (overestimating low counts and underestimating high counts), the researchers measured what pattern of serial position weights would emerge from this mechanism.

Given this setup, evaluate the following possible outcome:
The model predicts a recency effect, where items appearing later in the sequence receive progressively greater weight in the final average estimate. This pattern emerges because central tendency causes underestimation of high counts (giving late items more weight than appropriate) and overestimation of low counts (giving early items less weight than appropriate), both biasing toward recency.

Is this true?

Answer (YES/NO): NO